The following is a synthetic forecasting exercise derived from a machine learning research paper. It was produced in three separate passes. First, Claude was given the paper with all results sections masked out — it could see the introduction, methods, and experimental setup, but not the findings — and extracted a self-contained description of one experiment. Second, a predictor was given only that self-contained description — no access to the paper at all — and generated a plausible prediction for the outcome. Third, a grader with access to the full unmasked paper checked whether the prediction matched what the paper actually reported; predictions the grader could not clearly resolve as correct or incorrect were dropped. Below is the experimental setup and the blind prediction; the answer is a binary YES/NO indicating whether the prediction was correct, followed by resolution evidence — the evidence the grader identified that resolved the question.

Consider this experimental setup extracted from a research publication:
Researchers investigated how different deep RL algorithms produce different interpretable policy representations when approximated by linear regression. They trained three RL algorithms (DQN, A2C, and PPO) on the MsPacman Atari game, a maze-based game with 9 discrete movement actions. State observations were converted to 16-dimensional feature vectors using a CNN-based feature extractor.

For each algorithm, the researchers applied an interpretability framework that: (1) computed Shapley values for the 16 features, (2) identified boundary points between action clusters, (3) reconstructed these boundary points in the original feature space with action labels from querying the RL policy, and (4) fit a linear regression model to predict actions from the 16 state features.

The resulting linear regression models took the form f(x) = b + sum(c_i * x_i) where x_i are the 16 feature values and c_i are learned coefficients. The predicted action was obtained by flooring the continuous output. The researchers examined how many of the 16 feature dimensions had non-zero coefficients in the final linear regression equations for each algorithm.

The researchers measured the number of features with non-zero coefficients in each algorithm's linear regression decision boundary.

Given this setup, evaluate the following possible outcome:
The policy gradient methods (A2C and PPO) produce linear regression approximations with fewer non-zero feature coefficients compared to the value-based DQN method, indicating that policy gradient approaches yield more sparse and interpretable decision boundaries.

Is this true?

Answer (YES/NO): YES